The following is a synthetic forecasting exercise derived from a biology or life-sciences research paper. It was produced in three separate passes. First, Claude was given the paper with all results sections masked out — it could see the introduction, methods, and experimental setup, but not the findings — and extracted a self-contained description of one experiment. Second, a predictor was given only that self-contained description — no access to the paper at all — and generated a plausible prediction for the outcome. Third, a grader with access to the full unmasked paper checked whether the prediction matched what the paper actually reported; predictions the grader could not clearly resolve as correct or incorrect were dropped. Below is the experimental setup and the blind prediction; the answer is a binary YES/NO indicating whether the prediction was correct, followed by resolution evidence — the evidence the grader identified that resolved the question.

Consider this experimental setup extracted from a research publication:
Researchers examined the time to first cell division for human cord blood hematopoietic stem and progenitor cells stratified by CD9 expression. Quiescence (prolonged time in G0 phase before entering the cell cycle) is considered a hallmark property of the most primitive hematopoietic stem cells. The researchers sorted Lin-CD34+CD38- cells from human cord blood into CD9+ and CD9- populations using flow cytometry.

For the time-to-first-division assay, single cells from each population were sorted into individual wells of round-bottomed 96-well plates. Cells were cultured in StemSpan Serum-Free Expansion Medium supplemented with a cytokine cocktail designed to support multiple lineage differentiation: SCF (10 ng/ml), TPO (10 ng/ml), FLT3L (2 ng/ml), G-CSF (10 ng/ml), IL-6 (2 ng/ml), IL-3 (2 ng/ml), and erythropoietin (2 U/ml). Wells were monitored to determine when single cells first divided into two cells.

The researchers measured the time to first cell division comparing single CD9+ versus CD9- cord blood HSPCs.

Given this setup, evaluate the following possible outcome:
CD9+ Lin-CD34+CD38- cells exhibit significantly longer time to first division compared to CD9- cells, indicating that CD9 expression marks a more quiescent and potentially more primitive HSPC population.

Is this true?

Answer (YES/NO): NO